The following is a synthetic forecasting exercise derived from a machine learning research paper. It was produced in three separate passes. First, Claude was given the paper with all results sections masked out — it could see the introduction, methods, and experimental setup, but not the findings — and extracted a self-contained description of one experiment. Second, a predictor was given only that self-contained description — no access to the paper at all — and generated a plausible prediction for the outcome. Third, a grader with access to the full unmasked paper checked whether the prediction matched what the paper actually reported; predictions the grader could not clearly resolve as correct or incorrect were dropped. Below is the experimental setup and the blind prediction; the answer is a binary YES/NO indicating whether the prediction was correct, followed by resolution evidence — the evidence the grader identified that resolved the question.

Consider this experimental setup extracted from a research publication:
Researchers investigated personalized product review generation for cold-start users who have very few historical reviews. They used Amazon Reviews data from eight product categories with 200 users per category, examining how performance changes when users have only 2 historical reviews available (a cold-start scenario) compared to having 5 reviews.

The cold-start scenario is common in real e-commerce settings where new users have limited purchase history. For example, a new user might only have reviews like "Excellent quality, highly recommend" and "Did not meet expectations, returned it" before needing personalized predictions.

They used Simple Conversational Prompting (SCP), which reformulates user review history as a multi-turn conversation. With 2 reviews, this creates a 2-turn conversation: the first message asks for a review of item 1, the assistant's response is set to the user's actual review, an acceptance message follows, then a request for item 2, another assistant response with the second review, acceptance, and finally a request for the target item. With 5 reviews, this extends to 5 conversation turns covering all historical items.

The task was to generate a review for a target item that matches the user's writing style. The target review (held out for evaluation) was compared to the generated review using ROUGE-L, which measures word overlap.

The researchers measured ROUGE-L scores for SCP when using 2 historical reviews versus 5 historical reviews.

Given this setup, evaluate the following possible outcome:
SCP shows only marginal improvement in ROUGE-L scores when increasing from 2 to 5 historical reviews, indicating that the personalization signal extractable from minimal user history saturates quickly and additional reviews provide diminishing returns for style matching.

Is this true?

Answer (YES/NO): NO